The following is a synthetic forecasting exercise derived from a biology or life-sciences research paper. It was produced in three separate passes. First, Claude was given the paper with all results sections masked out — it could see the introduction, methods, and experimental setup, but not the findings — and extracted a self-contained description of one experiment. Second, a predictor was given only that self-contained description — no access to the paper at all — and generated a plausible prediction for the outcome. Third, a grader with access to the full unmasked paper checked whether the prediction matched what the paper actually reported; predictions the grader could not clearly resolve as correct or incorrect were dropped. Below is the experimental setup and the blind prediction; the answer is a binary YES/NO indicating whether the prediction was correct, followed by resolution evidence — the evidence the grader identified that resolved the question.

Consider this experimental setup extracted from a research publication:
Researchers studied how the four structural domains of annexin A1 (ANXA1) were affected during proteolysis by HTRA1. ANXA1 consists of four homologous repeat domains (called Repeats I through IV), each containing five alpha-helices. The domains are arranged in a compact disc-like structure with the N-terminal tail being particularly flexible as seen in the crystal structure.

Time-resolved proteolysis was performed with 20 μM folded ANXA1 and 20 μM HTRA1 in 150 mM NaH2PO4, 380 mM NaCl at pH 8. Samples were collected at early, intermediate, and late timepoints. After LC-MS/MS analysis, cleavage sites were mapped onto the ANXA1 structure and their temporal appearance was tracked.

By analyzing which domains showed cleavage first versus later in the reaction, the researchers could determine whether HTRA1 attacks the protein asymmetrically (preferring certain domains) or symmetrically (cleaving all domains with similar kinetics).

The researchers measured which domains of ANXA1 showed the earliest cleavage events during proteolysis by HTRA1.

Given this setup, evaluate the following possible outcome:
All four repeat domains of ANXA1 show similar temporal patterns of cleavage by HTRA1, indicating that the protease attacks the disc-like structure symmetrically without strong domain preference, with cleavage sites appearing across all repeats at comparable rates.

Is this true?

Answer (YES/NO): NO